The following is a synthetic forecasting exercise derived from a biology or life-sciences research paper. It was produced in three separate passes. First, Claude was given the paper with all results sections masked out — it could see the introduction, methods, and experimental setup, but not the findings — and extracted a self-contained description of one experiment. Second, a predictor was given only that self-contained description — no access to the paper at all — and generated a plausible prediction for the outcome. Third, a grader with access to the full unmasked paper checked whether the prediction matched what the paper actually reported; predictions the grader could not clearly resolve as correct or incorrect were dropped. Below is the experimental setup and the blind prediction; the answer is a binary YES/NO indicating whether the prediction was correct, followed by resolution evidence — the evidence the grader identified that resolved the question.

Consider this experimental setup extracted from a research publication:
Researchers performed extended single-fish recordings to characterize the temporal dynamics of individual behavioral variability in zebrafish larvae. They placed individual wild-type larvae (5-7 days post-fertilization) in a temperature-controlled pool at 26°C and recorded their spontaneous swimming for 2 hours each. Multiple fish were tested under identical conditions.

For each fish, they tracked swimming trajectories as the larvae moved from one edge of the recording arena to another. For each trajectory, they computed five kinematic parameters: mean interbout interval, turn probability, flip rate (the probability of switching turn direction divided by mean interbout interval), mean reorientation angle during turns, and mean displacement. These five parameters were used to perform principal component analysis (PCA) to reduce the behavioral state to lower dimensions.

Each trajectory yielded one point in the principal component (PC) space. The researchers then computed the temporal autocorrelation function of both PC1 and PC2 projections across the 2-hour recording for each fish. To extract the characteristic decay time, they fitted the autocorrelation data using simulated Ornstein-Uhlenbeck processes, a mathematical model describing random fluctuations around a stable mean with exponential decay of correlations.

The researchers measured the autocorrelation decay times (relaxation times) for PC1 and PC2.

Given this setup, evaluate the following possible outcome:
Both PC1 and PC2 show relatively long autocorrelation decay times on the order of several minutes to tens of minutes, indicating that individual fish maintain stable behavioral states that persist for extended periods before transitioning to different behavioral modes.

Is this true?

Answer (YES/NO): YES